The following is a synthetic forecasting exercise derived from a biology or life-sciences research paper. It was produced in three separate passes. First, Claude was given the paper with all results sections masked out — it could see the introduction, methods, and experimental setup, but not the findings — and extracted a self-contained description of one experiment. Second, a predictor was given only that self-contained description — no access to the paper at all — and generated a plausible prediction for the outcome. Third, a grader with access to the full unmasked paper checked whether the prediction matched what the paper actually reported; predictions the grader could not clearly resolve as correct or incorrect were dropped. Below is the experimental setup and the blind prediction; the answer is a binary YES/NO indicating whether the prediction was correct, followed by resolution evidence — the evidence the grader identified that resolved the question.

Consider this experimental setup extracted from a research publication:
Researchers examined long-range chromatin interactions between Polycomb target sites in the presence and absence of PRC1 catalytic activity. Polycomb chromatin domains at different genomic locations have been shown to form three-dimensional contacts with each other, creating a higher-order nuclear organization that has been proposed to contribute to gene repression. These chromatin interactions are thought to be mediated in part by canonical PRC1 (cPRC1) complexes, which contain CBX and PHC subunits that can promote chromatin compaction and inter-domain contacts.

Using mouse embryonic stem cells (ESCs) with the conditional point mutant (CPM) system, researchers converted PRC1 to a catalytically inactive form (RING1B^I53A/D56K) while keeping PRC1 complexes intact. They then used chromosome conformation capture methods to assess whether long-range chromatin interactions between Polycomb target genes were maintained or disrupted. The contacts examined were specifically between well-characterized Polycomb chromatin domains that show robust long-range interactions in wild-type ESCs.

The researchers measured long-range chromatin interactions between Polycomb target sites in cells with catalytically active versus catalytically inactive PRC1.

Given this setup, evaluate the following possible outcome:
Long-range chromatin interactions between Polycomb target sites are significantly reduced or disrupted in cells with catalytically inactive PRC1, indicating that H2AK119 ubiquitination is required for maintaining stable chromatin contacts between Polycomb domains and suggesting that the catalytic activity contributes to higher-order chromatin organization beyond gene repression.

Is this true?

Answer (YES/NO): YES